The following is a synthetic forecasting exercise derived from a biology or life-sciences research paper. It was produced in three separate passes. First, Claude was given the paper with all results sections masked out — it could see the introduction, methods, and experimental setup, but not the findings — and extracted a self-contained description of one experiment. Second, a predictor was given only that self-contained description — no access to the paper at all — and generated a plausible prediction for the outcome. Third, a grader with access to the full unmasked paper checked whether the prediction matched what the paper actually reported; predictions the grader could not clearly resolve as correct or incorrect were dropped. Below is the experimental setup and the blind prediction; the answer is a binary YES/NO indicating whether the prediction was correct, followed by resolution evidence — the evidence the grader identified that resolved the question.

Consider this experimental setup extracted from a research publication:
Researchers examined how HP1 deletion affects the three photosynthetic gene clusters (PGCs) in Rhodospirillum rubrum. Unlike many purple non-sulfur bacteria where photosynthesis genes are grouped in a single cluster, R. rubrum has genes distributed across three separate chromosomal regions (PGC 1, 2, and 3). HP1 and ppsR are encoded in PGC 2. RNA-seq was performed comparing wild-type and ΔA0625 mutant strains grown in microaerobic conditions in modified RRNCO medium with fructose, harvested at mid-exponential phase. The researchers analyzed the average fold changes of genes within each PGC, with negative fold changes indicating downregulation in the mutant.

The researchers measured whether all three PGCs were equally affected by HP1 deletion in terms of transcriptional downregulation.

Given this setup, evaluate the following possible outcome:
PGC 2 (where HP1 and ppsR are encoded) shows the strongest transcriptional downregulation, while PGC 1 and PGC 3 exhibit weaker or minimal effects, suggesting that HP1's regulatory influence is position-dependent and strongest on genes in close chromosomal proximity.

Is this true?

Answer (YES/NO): NO